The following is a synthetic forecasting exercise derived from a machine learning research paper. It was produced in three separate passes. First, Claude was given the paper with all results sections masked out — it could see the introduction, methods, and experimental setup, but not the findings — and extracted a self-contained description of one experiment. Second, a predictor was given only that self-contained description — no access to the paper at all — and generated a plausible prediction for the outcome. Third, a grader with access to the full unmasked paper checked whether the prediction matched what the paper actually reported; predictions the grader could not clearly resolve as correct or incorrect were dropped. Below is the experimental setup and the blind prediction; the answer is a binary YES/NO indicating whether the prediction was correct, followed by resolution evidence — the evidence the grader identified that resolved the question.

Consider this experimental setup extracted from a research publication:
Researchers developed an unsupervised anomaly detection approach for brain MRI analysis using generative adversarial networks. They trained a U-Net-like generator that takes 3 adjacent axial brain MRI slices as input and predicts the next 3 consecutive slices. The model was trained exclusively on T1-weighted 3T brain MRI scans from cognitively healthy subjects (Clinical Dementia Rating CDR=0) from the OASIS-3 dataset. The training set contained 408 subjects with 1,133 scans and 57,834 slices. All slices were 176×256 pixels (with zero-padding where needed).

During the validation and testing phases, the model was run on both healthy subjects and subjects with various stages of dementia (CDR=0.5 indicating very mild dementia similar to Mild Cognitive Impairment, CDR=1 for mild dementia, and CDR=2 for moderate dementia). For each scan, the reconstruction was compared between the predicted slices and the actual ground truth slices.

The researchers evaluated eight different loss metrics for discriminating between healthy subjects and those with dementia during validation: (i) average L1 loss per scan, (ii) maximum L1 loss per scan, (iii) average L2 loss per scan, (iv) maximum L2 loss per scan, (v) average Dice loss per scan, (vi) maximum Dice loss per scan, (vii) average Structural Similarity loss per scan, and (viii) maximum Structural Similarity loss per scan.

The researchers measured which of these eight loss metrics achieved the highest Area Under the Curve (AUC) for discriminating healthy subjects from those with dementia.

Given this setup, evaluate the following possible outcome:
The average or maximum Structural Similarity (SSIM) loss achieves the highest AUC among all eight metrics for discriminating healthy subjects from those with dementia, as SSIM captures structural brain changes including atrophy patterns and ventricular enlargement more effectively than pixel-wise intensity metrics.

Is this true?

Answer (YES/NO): NO